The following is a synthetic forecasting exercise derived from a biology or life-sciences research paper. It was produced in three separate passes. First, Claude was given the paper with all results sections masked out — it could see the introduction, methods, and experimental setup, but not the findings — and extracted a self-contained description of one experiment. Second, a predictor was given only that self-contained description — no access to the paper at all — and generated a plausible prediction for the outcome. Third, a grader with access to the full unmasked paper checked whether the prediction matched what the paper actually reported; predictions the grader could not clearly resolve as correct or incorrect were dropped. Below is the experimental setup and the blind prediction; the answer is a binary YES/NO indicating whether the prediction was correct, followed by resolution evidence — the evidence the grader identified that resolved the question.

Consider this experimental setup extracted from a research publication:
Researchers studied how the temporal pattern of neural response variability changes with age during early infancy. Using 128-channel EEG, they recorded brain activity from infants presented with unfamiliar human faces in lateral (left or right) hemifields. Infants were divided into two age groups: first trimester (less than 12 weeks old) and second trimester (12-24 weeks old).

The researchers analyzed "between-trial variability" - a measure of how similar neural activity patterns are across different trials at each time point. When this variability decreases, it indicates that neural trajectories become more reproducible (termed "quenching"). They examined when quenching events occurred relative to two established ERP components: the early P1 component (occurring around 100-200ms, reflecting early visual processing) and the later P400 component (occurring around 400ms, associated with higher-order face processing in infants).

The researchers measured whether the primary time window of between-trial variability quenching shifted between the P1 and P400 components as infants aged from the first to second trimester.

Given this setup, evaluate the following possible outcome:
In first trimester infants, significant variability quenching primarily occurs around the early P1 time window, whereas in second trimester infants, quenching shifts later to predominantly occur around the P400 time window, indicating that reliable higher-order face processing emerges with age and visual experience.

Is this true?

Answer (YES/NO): YES